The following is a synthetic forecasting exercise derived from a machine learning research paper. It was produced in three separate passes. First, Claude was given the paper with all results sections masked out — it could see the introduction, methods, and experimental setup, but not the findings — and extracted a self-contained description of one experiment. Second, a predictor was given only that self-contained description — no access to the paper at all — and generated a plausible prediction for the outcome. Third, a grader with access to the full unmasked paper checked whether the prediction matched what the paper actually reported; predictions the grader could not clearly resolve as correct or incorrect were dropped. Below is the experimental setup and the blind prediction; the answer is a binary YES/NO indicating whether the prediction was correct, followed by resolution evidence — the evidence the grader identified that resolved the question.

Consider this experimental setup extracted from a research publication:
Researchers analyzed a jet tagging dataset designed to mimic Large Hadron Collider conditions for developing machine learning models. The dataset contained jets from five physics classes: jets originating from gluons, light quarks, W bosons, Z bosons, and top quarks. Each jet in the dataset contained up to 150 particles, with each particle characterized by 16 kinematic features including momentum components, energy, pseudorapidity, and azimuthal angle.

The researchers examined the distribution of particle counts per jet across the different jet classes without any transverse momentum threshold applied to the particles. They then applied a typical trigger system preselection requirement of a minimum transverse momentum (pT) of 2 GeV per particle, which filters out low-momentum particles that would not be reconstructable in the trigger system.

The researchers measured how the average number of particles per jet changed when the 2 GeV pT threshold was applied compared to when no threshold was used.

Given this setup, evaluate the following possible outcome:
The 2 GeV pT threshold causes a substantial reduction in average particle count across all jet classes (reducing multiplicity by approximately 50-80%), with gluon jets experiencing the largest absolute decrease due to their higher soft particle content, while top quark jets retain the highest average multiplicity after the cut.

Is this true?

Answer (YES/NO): NO